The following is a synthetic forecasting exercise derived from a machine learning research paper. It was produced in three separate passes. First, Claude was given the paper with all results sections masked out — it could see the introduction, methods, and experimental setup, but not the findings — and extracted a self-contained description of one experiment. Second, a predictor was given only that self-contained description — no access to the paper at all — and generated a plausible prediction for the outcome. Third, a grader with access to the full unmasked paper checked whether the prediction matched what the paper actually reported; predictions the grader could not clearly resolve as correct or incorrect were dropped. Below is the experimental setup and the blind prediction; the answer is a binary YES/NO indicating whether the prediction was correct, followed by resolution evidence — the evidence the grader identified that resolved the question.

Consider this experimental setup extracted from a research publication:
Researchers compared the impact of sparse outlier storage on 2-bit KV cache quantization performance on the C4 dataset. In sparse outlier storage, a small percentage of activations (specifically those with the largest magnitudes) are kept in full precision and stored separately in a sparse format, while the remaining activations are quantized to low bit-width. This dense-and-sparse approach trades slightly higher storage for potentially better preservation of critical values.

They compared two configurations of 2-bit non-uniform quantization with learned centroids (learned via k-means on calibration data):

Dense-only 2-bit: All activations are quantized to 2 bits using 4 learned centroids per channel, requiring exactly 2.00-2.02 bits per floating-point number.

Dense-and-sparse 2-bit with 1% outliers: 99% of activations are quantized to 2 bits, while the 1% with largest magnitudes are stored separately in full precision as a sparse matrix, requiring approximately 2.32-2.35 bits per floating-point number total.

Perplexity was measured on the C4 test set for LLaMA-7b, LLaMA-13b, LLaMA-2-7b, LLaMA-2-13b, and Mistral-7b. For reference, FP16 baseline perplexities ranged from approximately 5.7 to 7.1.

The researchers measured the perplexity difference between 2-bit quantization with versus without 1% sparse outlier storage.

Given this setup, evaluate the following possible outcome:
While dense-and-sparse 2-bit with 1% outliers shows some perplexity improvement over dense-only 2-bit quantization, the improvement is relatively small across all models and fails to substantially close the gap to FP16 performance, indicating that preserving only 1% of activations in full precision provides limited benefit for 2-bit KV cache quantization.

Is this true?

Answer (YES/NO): NO